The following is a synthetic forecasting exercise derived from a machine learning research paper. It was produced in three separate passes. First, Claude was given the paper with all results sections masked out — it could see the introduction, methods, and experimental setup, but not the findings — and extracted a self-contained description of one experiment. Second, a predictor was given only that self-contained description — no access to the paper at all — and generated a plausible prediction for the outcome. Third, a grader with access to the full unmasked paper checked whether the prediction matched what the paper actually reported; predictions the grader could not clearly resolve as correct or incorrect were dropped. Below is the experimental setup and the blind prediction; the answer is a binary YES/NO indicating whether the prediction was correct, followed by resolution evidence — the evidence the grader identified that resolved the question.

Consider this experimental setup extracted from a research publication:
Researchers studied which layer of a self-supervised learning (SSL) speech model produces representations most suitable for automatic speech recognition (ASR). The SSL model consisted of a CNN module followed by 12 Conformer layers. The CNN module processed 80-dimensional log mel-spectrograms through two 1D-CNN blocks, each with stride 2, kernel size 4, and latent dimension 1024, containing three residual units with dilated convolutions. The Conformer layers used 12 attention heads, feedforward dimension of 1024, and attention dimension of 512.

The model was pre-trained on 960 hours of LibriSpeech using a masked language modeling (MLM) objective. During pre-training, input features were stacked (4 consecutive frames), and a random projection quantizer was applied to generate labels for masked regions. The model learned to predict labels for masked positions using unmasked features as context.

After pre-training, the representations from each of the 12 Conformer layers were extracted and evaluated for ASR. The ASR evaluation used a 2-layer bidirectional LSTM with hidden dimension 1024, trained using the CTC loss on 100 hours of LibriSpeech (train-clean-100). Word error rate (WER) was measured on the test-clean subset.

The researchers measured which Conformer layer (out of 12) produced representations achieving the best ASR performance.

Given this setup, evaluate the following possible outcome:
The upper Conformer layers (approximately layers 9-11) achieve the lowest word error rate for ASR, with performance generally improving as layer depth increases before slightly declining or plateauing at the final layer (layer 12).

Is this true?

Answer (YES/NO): NO